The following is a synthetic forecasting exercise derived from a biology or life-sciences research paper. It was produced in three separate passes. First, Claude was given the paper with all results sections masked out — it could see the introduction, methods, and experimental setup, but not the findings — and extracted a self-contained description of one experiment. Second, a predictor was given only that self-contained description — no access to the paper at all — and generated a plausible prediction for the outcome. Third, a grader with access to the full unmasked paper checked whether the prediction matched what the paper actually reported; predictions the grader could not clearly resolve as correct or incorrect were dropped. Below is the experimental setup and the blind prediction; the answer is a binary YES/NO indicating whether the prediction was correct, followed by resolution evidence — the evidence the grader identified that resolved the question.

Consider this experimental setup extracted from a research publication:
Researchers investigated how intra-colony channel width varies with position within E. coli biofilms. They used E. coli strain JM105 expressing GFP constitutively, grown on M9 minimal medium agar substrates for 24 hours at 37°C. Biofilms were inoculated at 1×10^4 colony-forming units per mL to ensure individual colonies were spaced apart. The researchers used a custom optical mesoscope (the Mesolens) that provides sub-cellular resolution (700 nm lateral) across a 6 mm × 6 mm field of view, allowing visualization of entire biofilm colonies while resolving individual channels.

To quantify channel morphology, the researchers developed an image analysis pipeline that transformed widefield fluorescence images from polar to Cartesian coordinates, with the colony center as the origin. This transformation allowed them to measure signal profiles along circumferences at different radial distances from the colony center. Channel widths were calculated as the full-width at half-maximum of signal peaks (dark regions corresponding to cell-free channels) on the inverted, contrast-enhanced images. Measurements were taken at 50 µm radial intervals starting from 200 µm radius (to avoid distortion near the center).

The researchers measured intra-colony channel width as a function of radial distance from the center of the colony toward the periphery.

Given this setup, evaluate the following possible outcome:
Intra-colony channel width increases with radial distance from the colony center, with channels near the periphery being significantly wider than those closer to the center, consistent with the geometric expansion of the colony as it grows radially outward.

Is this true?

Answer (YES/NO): NO